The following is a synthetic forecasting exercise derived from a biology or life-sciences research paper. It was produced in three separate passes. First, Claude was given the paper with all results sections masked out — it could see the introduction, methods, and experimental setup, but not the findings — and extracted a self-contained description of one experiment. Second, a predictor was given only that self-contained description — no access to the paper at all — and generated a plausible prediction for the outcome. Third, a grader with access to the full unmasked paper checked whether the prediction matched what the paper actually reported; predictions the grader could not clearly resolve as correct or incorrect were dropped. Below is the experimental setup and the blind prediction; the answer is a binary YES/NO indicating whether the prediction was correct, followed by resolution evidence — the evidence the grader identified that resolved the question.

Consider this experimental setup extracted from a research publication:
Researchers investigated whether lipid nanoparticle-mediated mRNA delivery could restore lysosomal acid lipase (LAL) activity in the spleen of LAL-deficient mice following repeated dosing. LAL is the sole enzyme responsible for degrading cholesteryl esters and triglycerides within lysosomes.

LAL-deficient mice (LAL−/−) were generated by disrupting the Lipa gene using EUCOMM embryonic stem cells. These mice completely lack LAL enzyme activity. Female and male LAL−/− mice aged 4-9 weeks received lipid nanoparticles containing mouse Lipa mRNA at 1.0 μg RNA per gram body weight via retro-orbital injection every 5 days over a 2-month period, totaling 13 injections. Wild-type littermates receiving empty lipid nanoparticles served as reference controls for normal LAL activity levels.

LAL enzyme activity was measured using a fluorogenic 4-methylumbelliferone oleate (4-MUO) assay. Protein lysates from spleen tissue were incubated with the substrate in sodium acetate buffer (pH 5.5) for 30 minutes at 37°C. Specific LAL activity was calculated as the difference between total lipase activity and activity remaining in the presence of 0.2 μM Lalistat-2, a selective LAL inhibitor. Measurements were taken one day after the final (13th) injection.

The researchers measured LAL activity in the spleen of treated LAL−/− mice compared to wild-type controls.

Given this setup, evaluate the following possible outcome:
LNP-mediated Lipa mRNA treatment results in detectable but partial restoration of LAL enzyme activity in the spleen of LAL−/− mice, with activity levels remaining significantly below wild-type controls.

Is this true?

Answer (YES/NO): YES